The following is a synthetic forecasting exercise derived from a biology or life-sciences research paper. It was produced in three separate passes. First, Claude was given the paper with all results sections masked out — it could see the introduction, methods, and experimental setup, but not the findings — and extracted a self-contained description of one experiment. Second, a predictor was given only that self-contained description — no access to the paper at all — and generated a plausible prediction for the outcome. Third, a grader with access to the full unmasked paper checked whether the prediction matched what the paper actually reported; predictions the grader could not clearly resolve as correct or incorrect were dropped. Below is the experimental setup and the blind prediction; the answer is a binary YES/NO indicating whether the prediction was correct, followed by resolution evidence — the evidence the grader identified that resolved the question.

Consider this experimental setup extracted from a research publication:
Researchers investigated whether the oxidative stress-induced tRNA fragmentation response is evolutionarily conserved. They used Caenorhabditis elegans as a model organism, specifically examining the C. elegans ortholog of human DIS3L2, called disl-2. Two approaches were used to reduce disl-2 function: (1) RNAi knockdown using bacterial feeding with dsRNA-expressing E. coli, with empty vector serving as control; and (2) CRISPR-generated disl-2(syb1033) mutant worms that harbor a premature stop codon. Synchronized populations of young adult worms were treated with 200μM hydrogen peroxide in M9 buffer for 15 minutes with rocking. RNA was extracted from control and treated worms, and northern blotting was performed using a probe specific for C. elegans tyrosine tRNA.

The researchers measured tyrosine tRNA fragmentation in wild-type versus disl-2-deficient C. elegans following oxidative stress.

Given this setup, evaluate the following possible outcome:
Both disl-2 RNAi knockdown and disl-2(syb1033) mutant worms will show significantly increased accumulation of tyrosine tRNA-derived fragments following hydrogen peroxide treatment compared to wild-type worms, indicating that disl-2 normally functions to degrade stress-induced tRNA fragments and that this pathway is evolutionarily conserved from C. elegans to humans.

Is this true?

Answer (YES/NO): NO